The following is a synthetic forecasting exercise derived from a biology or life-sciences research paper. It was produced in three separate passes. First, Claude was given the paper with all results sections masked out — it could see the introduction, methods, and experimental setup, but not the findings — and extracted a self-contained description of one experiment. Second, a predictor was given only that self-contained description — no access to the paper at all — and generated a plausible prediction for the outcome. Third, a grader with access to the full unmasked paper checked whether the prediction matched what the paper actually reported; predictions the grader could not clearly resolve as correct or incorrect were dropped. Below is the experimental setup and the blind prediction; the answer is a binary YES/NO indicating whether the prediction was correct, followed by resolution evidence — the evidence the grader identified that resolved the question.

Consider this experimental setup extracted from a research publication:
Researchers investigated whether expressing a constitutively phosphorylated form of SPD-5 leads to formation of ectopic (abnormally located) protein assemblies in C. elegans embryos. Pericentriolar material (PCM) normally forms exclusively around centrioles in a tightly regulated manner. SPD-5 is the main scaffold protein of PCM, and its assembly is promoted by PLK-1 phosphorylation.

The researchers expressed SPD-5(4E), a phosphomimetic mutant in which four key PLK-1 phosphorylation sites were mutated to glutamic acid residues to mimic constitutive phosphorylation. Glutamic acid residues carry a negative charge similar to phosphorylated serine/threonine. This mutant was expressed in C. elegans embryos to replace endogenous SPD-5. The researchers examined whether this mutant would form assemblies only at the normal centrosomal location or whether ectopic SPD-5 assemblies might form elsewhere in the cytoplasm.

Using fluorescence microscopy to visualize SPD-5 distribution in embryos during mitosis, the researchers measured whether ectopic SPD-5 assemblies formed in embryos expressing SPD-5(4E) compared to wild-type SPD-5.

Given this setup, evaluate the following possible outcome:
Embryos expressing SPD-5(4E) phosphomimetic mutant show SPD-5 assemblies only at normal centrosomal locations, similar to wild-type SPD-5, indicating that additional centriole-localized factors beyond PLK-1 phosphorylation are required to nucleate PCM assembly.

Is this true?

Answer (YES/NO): NO